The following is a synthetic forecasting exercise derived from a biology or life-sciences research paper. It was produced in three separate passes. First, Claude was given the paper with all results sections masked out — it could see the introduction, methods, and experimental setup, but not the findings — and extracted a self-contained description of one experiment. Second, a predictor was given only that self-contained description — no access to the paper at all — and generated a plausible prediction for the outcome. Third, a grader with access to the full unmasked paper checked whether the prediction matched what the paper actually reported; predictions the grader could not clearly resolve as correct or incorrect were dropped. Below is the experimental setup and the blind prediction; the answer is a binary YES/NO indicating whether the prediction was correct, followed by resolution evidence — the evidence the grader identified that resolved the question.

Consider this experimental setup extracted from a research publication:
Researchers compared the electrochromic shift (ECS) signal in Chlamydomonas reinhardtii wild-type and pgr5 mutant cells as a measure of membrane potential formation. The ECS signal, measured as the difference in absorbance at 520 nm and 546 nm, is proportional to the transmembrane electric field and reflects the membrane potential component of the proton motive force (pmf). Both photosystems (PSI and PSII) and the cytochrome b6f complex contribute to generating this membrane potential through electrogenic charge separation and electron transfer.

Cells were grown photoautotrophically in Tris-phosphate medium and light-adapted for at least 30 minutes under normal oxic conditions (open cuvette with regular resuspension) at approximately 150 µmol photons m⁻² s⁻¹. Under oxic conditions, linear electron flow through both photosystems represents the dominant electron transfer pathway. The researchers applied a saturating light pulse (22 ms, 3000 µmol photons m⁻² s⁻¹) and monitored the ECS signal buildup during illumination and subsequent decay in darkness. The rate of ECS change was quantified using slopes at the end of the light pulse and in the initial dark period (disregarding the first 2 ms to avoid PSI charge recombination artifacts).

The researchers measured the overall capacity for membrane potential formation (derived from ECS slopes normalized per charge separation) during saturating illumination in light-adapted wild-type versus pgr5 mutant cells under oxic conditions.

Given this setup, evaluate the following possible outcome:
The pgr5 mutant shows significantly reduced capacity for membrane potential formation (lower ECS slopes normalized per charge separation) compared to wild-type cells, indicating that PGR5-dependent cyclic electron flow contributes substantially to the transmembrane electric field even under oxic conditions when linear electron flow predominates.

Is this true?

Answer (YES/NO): NO